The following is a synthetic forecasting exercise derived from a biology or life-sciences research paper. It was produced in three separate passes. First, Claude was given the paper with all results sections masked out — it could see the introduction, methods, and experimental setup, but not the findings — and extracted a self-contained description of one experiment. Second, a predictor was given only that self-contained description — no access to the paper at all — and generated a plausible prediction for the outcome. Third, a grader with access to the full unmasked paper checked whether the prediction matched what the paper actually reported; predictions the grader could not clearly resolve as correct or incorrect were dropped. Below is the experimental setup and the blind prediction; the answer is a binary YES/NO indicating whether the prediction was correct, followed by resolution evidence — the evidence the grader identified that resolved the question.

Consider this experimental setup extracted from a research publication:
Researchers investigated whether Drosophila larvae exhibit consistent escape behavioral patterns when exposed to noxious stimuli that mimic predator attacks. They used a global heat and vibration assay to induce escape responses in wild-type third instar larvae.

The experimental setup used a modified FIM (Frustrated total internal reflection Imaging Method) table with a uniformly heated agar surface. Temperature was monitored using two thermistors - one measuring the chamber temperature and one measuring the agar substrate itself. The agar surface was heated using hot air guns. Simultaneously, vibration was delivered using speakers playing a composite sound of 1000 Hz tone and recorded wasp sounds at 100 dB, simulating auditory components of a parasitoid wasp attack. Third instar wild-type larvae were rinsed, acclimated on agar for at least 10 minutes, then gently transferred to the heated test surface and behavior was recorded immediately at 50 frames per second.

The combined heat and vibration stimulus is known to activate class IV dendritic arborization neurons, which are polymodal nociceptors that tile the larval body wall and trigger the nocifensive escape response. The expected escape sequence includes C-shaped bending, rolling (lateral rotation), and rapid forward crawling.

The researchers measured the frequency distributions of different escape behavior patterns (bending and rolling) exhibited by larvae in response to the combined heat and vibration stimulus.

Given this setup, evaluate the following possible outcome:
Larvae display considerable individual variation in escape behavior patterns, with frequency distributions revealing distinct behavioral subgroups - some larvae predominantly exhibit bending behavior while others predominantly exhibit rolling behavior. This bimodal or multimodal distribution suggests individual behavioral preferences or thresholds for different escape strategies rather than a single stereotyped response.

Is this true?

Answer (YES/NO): NO